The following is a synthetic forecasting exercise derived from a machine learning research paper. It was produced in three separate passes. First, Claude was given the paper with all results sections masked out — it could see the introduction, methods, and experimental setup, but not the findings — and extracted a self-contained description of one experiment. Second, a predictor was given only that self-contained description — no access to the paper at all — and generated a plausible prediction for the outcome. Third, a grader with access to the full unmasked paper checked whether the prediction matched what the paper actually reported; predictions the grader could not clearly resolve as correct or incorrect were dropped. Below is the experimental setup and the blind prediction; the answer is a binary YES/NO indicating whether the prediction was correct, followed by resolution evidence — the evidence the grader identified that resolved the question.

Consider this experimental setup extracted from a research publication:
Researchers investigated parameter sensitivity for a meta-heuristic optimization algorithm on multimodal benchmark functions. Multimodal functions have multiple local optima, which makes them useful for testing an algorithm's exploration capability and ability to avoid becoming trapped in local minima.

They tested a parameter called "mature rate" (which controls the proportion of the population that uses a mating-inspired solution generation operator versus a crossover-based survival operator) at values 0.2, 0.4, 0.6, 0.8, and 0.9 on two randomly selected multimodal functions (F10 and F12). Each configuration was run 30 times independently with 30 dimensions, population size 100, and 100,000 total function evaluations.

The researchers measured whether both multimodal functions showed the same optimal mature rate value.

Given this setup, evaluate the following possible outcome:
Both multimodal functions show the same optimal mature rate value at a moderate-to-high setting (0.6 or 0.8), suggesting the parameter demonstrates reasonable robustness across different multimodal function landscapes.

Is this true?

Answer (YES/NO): NO